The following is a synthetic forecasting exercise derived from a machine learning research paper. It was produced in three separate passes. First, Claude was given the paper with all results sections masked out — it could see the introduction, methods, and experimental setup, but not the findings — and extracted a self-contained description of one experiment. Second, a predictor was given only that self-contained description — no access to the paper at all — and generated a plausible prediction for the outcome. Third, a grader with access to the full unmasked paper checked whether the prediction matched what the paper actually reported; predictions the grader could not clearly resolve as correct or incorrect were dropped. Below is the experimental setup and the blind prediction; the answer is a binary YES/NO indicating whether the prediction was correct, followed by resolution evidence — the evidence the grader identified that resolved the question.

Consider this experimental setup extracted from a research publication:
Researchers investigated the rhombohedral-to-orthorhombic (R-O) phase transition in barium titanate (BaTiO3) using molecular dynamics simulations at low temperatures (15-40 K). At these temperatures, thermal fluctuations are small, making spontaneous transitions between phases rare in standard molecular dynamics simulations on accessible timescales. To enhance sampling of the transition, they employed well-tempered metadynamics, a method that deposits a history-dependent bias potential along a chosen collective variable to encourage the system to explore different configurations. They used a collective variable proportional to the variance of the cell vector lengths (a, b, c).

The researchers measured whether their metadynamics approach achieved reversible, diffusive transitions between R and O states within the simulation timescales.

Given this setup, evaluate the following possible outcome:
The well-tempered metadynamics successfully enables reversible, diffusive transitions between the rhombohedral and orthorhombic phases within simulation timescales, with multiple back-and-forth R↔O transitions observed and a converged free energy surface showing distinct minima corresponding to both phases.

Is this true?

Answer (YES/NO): NO